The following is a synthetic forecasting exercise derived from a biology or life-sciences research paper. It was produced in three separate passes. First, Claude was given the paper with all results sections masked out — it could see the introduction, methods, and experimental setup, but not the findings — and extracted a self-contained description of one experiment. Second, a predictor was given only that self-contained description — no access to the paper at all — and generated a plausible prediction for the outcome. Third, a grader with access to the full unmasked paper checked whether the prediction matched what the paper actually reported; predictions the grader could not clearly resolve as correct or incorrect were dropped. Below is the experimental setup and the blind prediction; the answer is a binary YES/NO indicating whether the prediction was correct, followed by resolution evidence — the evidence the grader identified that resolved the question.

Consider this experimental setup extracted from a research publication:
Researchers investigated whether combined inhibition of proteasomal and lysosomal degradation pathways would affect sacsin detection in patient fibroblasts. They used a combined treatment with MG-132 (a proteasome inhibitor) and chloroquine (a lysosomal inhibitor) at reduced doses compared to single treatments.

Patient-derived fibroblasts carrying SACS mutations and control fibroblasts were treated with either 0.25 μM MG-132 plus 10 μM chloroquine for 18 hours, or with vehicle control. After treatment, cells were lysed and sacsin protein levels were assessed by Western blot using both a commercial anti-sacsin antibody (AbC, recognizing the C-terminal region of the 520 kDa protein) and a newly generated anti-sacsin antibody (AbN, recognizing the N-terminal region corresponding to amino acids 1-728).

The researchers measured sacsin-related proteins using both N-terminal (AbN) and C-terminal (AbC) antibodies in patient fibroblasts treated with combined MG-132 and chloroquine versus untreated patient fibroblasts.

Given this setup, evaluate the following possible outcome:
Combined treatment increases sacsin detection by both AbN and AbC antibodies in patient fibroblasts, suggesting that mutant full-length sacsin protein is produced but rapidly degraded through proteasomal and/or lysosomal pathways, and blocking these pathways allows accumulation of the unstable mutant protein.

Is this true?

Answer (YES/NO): NO